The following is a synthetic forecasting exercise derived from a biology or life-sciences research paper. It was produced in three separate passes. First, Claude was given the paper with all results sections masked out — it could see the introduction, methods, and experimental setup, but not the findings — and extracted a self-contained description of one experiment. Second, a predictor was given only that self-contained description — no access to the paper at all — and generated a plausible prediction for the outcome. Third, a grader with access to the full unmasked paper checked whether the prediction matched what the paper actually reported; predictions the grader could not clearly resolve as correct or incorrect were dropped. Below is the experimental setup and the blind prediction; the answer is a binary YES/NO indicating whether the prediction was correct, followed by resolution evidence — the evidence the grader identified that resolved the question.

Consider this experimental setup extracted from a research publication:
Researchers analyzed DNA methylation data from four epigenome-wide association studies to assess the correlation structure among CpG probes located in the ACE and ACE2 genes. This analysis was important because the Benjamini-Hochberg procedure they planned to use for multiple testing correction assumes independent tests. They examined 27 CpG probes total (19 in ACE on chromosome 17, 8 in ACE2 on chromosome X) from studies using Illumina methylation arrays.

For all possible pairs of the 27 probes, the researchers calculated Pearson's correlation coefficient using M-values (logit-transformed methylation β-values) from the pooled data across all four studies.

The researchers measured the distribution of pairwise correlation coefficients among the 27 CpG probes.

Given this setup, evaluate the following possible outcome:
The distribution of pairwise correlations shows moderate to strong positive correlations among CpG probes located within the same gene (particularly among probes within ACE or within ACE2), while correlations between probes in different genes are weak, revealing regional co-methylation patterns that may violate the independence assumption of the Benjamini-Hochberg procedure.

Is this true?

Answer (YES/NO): NO